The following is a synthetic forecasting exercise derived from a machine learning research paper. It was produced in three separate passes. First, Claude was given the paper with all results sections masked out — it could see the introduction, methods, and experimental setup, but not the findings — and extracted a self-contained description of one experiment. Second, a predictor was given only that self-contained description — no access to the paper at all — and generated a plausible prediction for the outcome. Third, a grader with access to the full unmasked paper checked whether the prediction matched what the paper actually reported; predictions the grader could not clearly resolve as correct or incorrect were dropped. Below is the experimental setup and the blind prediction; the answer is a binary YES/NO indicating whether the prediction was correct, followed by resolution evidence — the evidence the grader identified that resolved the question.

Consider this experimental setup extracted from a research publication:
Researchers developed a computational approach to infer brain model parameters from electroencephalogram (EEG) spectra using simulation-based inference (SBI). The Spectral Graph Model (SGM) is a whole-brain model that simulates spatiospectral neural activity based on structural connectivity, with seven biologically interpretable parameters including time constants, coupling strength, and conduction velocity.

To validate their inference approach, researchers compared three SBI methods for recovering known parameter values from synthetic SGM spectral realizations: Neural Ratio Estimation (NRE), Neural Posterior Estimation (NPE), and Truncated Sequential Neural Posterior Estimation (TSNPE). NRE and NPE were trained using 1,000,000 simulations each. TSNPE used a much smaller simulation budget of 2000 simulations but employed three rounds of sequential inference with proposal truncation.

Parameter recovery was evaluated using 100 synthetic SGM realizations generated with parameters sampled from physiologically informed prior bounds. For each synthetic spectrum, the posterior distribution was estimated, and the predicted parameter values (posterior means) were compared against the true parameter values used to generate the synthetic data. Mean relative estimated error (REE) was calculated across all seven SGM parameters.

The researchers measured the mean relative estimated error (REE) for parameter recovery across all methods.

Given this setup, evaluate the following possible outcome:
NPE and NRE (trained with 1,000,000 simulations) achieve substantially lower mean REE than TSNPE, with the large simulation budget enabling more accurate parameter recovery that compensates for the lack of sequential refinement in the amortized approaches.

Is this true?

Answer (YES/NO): NO